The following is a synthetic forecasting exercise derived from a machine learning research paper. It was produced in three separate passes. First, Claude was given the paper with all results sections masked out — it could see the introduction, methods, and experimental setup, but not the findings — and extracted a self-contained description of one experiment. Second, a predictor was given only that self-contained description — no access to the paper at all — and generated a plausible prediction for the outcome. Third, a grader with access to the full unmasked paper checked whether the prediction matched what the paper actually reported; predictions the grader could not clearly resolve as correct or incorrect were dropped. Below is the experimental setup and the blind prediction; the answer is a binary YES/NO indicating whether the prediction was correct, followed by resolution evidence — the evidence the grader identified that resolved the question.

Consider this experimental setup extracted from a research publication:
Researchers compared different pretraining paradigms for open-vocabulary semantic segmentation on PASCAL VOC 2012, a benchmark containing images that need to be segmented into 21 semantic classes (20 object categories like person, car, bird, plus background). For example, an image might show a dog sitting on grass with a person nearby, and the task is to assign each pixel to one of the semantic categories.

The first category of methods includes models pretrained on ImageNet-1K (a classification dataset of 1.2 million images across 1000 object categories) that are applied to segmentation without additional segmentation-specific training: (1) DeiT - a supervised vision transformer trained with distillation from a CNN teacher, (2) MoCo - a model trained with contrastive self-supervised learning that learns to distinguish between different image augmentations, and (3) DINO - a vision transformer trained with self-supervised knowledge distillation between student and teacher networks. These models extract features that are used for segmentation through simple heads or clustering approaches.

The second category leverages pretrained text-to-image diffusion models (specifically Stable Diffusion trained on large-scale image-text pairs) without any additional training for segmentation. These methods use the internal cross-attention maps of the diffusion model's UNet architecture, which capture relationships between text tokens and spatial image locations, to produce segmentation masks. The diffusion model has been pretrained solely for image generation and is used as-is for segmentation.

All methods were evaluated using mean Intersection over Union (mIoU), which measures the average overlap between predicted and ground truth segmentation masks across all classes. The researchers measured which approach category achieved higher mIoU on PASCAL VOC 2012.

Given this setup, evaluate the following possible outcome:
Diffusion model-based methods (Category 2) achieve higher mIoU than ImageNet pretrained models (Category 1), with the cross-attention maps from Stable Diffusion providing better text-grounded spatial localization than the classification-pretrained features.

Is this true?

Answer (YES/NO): YES